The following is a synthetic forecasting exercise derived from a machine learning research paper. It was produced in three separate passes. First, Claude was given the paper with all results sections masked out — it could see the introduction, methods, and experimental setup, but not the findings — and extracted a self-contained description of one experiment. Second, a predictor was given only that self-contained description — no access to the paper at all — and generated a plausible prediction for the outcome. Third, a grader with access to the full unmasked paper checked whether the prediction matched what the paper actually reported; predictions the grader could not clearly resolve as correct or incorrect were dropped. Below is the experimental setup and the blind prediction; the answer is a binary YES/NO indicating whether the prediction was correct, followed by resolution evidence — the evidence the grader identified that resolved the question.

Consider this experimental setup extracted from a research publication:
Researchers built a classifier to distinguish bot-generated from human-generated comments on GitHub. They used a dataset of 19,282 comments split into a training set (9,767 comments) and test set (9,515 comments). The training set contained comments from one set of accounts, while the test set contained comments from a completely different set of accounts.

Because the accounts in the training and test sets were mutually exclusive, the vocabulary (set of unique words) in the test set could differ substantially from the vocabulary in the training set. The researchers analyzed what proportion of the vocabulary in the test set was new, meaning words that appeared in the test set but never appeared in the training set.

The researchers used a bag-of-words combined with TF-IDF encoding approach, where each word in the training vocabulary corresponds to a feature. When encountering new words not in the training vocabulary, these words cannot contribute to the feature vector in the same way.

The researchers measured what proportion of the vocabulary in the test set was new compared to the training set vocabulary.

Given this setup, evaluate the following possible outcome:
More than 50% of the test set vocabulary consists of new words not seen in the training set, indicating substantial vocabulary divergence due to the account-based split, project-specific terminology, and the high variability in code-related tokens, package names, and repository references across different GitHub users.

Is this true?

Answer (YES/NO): YES